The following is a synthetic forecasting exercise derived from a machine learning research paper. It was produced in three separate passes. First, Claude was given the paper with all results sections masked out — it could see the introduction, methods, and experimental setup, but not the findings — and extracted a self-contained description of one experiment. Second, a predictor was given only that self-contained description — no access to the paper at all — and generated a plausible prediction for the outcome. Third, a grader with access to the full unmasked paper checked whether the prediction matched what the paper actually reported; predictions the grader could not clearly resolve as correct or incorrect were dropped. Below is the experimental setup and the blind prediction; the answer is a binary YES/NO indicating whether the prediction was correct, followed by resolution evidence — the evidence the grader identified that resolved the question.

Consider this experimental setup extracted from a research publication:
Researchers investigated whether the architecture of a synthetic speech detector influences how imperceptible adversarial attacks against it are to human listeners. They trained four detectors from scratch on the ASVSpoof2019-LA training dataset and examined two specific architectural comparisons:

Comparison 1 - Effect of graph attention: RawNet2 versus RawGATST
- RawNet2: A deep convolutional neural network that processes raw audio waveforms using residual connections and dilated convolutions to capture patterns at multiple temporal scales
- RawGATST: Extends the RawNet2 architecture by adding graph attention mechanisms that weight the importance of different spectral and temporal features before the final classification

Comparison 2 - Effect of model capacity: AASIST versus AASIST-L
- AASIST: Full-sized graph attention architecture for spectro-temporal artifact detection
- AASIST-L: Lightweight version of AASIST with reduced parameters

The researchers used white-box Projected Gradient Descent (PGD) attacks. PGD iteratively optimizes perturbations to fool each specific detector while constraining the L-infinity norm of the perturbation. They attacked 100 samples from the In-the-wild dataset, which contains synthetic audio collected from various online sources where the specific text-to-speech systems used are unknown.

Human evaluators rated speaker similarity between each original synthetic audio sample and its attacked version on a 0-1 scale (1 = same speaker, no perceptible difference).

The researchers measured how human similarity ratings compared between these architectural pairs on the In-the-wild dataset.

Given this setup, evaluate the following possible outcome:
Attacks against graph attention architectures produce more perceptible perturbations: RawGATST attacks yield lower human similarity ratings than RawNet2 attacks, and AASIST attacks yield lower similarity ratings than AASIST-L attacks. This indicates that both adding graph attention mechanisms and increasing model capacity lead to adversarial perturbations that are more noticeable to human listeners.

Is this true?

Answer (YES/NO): NO